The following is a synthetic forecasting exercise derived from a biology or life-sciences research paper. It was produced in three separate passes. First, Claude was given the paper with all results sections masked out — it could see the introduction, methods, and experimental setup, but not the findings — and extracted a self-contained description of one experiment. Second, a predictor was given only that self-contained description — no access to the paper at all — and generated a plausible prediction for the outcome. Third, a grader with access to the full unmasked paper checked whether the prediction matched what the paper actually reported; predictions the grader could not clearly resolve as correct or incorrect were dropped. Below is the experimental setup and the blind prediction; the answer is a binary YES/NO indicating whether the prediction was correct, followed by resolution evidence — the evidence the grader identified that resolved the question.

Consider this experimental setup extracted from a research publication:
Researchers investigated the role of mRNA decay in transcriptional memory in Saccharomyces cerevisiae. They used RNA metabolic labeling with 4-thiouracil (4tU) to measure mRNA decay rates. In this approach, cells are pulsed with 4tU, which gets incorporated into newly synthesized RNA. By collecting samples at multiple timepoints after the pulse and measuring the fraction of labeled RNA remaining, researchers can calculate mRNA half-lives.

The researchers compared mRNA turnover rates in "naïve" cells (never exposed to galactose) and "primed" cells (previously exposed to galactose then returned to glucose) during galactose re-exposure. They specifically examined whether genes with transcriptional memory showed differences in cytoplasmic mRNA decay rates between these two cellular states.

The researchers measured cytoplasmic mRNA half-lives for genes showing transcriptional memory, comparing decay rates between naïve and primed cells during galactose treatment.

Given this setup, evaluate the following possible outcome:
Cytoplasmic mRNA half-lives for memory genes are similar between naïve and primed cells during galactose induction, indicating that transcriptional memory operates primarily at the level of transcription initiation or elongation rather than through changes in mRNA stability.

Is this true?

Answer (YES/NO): NO